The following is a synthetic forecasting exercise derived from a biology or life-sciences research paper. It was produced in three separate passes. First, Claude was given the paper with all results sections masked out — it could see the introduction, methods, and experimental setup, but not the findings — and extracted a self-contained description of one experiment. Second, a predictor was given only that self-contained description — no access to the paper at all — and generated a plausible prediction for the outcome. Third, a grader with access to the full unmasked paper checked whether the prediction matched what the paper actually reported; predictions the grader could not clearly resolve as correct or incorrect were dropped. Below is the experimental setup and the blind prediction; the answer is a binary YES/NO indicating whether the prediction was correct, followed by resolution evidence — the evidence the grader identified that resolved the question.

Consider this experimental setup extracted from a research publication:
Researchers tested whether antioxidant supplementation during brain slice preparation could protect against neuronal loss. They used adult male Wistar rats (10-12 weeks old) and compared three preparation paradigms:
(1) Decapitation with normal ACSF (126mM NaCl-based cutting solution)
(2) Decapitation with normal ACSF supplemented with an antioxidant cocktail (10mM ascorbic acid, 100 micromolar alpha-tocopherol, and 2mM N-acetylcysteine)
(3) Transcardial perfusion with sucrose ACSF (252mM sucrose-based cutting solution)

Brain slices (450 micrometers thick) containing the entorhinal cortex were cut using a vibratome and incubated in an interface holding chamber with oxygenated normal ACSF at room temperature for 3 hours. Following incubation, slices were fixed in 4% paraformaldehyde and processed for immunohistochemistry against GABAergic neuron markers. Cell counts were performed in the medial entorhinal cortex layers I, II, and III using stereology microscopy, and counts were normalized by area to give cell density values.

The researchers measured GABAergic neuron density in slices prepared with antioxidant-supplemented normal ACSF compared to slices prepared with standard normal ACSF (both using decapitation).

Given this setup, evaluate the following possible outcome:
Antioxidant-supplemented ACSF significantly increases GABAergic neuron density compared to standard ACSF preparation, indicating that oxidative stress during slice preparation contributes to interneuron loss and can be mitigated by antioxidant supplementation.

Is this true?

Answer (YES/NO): YES